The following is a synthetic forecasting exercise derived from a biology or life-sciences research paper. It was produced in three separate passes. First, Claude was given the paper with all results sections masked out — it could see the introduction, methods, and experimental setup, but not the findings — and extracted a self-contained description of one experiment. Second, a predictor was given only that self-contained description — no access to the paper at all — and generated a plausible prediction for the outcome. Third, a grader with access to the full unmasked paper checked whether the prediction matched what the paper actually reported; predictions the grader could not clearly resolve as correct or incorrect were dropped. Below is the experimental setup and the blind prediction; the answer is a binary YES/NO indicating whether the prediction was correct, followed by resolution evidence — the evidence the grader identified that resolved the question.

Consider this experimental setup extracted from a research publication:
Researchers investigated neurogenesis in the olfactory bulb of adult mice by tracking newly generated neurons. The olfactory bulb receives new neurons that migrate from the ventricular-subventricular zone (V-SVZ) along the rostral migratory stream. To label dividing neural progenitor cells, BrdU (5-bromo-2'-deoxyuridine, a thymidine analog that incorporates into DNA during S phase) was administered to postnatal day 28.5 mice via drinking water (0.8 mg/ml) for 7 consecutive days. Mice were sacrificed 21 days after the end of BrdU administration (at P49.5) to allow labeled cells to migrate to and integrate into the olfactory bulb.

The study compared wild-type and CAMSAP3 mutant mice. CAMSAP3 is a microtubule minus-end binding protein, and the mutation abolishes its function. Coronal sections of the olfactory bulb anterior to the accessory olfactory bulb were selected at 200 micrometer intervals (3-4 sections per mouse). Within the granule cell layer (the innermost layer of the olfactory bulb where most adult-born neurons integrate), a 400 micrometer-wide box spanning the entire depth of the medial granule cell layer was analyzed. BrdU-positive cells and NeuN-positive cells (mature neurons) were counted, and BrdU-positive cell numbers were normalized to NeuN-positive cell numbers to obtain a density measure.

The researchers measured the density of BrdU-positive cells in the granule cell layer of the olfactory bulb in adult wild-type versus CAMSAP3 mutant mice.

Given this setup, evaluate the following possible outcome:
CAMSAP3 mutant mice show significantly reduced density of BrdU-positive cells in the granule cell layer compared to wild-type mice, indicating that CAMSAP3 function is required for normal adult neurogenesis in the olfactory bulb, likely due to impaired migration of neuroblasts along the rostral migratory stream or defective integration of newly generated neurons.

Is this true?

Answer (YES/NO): NO